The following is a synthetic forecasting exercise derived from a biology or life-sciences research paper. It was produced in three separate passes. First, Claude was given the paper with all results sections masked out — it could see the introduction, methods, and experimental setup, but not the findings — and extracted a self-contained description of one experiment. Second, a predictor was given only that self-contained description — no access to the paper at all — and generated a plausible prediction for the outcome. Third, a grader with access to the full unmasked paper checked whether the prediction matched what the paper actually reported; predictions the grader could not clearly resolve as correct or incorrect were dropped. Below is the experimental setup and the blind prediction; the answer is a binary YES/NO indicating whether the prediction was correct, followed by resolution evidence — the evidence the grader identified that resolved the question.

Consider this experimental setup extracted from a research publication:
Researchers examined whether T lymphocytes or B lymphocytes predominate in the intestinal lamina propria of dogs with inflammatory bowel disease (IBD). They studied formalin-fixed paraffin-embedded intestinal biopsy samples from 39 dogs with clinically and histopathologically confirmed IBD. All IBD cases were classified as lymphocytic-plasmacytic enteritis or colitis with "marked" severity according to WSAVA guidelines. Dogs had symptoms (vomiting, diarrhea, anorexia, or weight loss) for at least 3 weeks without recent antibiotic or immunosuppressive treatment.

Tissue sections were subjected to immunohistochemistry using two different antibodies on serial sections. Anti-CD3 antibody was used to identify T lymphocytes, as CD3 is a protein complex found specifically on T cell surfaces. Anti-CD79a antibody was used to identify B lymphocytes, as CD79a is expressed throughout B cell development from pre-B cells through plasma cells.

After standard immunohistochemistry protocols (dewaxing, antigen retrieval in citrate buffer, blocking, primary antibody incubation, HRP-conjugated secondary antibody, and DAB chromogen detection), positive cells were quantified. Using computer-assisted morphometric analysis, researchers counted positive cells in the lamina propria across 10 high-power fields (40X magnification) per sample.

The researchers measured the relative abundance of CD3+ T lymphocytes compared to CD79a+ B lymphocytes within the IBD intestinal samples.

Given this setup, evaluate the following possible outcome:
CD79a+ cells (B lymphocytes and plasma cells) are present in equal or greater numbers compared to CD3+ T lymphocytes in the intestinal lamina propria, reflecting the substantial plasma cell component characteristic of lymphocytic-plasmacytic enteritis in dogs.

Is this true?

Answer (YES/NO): NO